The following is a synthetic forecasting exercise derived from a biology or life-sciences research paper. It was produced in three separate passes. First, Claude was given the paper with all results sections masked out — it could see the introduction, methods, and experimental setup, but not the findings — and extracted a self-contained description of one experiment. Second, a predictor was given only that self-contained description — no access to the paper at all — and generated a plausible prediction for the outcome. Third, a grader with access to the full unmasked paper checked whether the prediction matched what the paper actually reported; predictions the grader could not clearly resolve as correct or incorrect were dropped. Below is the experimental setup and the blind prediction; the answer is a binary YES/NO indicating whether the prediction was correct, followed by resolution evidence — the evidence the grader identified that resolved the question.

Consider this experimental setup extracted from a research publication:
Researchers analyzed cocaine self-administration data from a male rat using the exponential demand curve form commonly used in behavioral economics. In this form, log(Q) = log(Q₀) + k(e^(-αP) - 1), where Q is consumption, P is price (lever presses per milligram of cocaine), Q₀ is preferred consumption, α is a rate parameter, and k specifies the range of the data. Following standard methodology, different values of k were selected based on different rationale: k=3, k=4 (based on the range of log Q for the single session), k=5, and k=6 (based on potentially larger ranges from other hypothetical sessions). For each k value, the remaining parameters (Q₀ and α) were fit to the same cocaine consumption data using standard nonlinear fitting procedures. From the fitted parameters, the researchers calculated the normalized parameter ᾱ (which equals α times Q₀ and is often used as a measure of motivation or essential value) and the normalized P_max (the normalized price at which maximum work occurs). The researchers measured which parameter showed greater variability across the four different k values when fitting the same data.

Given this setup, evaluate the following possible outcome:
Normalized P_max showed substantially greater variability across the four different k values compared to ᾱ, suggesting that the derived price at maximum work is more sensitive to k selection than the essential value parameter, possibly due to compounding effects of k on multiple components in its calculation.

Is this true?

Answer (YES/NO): NO